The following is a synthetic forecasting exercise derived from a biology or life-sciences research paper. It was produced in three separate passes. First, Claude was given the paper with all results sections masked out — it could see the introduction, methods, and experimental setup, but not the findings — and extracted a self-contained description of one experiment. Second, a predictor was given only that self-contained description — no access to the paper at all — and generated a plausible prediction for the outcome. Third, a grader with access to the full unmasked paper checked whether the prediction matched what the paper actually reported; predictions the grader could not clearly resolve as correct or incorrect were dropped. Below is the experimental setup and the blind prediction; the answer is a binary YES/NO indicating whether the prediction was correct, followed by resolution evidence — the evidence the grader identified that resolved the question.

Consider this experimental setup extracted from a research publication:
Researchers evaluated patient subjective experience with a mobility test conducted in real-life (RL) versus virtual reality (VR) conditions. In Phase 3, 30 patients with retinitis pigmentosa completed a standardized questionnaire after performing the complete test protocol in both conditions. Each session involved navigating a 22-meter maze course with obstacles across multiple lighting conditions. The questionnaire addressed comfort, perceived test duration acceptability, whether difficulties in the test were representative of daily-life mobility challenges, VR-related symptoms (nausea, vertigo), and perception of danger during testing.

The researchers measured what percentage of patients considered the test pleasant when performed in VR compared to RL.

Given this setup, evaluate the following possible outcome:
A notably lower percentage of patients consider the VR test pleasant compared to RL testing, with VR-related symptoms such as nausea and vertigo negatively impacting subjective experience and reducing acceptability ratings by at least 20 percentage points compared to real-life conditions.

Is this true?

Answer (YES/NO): NO